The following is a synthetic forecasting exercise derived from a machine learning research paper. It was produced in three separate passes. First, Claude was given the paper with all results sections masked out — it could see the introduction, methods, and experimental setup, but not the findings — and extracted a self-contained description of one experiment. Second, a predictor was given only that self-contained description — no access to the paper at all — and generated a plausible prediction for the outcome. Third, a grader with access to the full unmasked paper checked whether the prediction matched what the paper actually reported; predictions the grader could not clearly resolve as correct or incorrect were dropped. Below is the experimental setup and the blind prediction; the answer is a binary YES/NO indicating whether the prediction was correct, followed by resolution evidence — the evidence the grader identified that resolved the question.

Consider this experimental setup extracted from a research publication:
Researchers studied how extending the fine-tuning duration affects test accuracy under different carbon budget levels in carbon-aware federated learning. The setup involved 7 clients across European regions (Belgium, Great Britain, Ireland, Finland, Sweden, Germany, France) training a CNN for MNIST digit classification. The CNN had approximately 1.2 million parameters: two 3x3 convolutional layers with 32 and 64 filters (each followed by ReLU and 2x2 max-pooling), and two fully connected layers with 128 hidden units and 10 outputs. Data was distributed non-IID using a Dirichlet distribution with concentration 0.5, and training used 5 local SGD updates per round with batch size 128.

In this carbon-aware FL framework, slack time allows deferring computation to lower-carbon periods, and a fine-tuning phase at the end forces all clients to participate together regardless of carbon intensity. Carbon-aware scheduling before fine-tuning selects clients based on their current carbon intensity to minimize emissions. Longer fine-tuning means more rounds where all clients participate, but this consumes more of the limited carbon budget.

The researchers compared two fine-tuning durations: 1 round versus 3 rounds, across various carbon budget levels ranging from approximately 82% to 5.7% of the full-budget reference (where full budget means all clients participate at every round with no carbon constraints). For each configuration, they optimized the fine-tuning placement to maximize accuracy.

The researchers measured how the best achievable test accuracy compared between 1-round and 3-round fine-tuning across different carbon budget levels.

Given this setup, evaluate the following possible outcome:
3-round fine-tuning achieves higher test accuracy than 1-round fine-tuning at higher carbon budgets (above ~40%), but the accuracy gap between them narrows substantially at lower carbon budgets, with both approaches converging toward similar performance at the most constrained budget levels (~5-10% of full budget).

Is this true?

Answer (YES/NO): NO